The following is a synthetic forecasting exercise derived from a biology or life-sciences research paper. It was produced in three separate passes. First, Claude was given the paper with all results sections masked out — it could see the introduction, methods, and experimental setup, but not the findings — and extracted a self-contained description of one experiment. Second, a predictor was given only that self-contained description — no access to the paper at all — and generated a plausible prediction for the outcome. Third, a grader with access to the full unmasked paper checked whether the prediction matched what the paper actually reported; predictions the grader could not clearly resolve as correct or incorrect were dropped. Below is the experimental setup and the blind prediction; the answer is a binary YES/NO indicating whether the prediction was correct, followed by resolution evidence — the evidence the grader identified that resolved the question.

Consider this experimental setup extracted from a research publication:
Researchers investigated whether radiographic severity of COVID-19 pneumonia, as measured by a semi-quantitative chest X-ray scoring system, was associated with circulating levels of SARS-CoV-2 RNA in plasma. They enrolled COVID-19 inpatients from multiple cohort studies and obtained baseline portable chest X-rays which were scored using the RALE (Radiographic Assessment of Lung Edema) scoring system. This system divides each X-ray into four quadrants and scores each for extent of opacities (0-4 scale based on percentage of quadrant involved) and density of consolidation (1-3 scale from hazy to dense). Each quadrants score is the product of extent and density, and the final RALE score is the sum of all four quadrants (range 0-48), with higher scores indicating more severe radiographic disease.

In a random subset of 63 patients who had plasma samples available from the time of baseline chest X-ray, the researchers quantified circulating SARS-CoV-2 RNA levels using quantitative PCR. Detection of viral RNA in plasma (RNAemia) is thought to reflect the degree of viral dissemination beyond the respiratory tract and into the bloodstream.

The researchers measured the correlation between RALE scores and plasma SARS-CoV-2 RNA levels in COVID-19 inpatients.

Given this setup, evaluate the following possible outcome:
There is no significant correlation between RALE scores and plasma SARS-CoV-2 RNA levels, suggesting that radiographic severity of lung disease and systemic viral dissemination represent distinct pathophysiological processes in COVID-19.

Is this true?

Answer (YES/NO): YES